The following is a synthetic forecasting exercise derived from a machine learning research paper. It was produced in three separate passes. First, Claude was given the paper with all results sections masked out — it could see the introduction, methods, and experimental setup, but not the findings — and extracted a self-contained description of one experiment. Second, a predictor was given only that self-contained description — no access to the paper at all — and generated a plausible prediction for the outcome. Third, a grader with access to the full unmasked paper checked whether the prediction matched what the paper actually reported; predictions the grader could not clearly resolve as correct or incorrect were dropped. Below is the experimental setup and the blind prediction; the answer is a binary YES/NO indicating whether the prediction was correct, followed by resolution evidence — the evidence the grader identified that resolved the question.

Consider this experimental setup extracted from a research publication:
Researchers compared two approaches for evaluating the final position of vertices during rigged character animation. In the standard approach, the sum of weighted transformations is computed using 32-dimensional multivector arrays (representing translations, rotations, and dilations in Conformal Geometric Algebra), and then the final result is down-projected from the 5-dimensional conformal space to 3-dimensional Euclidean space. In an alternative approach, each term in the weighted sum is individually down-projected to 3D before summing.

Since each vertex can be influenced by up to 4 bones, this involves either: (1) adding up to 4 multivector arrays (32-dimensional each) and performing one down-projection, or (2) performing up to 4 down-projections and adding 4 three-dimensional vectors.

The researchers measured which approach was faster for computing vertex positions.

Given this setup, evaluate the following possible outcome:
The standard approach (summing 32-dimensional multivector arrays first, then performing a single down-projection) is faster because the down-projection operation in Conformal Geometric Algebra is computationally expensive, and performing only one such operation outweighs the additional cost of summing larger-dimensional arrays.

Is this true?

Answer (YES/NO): NO